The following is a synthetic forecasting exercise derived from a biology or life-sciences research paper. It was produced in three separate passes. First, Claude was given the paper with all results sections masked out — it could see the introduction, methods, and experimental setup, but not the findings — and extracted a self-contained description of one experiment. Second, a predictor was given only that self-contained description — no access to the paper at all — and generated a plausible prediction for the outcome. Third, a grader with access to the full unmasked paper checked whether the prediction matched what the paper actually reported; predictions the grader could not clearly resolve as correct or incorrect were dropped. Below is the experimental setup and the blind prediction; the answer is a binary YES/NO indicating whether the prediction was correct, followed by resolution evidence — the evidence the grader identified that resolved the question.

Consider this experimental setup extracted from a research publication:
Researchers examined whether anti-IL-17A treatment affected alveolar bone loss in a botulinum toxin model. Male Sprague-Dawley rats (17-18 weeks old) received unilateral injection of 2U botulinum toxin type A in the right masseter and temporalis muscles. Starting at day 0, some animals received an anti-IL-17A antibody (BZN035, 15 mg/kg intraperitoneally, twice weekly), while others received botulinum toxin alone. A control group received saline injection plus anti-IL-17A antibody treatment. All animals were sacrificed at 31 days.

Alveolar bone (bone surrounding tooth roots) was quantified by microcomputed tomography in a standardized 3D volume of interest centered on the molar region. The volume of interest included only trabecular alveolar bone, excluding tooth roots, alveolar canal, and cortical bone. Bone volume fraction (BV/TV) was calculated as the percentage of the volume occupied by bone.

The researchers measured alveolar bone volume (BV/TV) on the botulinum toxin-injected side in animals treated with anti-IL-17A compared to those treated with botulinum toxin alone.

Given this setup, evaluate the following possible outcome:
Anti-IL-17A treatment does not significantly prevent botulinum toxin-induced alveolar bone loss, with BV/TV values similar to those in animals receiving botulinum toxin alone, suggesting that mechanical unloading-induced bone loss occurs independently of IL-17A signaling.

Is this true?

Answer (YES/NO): YES